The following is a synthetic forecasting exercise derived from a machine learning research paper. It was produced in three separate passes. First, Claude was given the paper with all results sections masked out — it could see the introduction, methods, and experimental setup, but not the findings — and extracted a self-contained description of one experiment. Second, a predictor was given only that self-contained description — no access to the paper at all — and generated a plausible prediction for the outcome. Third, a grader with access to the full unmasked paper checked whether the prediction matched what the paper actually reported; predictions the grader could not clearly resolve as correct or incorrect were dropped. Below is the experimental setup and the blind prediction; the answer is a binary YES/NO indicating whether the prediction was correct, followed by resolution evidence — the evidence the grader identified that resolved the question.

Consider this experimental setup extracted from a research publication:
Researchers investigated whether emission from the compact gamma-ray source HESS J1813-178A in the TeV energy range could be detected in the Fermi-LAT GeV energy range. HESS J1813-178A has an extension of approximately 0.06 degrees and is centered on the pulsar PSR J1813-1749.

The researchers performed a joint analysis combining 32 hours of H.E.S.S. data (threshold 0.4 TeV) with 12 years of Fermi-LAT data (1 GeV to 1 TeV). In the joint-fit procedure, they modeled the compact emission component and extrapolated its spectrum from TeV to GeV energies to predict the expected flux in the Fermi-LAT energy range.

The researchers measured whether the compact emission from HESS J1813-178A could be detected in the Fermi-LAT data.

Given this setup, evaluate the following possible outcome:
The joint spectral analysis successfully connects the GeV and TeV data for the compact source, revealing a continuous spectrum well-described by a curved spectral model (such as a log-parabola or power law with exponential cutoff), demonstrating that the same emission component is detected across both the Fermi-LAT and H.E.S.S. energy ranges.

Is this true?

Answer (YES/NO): NO